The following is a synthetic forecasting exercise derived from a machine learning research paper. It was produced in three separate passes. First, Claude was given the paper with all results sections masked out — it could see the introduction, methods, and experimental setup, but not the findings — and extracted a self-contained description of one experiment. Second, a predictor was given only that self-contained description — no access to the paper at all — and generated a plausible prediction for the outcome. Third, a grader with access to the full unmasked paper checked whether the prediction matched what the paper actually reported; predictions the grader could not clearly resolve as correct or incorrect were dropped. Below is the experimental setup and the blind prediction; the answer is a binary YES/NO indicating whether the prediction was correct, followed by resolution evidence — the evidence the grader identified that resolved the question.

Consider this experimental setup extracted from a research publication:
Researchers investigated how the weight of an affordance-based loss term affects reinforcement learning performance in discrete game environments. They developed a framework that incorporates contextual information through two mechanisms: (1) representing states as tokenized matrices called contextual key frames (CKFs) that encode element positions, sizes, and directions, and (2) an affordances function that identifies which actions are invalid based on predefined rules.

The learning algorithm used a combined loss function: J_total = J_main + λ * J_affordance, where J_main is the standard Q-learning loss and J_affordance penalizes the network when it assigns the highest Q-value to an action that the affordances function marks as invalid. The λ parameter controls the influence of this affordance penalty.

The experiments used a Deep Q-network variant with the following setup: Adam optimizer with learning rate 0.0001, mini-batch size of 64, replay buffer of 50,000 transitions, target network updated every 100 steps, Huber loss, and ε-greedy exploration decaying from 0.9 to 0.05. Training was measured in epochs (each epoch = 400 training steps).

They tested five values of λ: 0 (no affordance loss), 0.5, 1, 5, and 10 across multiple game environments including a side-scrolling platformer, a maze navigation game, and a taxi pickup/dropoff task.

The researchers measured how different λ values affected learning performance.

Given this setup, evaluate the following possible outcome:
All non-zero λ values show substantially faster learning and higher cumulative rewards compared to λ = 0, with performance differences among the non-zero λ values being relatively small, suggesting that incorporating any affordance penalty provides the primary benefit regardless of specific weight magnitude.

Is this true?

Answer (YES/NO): NO